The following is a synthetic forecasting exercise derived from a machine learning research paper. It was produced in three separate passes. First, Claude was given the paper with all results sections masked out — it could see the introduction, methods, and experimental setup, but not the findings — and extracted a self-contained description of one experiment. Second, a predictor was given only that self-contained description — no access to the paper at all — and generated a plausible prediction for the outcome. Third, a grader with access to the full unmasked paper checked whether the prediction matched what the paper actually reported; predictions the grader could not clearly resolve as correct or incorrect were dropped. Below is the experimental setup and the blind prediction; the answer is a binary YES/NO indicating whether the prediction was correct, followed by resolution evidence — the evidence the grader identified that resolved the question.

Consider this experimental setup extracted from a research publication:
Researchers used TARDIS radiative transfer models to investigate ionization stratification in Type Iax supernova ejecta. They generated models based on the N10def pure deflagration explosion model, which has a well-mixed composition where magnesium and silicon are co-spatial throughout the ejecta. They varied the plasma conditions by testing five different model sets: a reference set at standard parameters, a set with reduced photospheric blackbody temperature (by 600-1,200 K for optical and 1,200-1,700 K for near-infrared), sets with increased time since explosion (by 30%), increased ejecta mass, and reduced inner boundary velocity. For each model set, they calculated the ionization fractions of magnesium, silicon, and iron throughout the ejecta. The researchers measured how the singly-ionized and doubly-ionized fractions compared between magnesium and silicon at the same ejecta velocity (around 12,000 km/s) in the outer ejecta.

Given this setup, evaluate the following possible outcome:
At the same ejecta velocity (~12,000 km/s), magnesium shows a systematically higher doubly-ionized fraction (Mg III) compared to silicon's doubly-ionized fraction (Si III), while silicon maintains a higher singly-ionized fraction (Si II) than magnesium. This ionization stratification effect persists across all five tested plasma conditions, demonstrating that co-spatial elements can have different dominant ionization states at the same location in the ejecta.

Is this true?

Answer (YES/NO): YES